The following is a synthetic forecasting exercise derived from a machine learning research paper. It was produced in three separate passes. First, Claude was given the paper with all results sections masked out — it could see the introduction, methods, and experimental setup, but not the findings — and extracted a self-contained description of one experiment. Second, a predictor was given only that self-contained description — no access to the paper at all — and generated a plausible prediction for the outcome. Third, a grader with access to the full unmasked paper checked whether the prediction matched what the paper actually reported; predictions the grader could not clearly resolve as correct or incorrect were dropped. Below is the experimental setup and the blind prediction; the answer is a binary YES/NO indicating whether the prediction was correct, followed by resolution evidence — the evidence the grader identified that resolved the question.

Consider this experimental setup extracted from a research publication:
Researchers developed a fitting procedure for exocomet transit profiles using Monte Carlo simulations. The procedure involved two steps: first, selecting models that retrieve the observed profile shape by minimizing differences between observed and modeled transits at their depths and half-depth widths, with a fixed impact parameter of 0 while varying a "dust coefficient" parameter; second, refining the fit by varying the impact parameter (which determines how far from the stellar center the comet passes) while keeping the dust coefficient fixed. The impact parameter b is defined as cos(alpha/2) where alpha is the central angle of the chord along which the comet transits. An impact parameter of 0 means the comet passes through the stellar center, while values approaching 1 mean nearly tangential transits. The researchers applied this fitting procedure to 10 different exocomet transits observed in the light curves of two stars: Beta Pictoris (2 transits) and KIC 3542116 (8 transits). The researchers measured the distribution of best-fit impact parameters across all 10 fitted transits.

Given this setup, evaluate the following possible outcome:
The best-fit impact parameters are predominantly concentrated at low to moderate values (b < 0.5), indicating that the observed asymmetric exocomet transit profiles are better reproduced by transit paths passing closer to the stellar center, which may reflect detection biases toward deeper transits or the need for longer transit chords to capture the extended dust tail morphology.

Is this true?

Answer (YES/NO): YES